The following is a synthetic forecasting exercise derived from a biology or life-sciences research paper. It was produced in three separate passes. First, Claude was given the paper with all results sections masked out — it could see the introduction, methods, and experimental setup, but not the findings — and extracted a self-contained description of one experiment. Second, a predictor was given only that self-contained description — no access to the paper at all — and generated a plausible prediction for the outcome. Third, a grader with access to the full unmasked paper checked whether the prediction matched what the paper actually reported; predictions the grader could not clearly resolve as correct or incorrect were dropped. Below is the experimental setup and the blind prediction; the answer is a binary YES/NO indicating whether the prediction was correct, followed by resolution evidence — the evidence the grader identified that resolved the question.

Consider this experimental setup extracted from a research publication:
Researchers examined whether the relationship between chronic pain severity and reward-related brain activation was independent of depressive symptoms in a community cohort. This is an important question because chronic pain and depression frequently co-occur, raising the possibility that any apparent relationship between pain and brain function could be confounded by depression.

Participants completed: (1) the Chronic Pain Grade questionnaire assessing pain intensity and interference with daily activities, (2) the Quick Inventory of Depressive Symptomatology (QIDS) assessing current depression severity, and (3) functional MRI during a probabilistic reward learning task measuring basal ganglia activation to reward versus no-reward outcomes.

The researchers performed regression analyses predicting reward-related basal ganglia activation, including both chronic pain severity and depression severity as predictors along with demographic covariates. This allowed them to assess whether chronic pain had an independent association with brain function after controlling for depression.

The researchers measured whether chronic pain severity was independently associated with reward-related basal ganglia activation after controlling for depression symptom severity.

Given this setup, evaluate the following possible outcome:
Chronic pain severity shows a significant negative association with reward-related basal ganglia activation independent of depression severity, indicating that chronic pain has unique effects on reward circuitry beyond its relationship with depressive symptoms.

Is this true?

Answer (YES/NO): NO